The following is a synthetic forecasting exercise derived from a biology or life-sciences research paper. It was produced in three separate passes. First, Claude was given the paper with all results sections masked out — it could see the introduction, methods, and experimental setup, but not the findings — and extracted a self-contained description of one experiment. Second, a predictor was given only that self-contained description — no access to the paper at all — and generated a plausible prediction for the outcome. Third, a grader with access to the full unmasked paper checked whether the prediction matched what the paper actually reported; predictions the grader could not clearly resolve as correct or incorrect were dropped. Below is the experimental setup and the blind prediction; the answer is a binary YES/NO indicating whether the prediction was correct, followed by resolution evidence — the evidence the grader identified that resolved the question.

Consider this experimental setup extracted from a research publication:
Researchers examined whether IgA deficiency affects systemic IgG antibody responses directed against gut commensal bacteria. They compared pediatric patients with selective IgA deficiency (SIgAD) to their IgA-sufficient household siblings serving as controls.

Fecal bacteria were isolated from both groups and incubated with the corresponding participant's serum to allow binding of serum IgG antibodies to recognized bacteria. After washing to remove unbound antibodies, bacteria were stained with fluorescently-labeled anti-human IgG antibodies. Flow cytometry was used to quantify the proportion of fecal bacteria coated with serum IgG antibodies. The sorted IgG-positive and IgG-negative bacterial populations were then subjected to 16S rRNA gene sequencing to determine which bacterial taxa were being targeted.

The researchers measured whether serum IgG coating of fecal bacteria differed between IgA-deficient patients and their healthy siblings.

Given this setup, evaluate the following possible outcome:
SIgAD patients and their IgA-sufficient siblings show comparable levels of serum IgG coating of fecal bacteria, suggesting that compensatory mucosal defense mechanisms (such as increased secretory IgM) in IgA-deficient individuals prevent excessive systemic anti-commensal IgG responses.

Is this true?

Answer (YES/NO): NO